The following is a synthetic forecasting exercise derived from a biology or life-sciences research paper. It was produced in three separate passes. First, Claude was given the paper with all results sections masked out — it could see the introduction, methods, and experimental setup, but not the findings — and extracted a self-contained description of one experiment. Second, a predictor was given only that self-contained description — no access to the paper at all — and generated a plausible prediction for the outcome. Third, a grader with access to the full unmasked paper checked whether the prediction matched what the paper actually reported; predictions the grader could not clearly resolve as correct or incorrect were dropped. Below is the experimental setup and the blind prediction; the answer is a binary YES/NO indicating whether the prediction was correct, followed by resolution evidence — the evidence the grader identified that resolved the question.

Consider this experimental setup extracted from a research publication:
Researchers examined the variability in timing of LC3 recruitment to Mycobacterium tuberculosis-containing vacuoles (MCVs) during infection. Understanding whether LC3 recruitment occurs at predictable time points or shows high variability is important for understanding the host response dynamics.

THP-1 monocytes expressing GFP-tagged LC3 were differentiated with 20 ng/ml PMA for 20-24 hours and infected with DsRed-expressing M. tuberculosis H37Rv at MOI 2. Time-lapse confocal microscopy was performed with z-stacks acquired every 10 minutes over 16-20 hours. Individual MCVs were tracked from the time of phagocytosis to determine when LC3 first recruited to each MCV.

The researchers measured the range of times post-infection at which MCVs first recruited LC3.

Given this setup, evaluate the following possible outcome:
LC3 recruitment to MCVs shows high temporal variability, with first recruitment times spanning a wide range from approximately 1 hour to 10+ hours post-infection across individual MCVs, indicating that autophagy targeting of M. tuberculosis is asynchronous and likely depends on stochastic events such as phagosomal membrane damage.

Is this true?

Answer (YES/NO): YES